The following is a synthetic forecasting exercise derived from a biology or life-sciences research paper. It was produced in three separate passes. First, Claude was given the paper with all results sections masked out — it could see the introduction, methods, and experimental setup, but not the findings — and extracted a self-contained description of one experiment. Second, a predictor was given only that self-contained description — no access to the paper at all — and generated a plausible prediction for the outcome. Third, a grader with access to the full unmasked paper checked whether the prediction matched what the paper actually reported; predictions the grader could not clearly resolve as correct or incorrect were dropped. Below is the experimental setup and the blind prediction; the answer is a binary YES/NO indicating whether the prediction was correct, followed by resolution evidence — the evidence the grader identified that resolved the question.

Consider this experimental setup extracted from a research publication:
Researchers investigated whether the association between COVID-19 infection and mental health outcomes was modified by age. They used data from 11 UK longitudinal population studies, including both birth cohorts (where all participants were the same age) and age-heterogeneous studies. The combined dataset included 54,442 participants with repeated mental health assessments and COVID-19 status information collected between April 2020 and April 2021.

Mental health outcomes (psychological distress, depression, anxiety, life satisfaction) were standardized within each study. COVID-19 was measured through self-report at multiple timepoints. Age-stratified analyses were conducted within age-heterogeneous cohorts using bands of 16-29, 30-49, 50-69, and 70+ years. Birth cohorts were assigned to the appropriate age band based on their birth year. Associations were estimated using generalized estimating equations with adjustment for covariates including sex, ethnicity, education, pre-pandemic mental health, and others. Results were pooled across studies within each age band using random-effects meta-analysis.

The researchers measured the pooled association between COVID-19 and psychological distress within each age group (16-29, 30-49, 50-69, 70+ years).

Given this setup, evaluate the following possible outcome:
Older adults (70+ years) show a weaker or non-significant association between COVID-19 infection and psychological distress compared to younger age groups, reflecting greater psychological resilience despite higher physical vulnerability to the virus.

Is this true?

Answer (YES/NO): NO